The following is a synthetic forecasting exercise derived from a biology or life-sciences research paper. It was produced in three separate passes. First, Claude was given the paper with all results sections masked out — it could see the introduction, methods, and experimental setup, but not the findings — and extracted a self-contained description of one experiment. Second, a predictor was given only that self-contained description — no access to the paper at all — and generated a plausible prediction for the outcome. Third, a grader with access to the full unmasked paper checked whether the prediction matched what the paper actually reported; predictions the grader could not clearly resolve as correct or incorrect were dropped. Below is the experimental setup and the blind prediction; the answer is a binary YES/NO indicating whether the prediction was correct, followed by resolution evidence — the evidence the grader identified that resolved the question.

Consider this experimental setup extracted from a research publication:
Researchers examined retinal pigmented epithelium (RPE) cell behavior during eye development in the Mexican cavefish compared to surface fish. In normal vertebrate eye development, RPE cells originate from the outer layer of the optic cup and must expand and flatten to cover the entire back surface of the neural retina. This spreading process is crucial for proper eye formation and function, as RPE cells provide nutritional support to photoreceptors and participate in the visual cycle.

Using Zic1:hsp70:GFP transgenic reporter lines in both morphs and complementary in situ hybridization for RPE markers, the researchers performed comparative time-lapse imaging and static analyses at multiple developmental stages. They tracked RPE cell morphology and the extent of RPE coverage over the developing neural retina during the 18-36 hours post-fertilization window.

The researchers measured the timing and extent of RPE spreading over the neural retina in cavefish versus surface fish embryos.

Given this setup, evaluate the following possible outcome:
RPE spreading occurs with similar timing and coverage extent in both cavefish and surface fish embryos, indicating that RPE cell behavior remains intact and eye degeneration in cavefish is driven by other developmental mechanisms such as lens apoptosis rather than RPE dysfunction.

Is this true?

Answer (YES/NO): NO